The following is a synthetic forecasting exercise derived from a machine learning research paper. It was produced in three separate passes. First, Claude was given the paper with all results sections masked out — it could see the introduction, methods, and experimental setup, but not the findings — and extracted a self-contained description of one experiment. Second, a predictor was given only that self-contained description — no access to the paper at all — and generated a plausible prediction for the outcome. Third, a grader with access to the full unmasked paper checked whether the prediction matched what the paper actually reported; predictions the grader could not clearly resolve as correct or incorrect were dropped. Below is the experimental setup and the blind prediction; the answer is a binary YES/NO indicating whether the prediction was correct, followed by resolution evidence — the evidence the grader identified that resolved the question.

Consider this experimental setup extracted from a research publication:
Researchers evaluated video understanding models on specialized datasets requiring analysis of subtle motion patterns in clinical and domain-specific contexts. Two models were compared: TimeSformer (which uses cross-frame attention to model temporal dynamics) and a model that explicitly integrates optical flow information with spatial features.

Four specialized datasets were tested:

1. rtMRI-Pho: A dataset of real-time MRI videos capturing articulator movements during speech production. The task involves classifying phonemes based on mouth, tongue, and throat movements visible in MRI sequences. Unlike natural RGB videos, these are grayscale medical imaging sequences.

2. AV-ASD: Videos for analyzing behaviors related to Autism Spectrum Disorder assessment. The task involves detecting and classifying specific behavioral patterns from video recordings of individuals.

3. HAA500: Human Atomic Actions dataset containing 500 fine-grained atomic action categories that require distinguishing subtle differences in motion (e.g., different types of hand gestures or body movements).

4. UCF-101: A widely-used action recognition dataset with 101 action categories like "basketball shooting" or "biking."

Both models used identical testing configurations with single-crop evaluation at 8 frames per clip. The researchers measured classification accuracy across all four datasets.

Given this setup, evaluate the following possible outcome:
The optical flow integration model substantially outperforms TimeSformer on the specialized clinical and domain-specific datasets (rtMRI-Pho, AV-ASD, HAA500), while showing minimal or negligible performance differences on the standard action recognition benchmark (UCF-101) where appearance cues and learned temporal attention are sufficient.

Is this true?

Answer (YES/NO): NO